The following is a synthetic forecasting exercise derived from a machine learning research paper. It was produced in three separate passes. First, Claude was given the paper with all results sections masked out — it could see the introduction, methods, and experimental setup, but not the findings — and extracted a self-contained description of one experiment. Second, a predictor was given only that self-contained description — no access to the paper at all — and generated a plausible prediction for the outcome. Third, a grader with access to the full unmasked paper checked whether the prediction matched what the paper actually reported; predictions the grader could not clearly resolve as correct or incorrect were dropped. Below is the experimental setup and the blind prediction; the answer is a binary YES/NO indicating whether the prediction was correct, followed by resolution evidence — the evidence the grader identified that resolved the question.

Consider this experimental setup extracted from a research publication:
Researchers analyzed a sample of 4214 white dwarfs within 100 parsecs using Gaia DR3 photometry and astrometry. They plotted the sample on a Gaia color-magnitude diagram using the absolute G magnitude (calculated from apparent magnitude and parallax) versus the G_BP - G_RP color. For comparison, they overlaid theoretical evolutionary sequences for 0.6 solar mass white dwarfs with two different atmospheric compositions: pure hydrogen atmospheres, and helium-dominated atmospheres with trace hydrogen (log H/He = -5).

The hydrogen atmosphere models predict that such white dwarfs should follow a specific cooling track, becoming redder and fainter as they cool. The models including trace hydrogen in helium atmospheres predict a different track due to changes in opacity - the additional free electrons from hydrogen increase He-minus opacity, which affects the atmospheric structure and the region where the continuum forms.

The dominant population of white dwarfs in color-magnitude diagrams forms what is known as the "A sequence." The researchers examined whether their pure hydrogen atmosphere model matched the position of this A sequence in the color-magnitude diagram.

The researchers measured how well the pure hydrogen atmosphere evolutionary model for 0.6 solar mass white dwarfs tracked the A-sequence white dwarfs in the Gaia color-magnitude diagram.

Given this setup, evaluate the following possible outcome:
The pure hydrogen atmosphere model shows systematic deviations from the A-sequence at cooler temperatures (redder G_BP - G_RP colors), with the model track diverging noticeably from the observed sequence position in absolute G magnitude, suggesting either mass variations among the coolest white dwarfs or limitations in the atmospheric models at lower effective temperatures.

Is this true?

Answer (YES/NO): YES